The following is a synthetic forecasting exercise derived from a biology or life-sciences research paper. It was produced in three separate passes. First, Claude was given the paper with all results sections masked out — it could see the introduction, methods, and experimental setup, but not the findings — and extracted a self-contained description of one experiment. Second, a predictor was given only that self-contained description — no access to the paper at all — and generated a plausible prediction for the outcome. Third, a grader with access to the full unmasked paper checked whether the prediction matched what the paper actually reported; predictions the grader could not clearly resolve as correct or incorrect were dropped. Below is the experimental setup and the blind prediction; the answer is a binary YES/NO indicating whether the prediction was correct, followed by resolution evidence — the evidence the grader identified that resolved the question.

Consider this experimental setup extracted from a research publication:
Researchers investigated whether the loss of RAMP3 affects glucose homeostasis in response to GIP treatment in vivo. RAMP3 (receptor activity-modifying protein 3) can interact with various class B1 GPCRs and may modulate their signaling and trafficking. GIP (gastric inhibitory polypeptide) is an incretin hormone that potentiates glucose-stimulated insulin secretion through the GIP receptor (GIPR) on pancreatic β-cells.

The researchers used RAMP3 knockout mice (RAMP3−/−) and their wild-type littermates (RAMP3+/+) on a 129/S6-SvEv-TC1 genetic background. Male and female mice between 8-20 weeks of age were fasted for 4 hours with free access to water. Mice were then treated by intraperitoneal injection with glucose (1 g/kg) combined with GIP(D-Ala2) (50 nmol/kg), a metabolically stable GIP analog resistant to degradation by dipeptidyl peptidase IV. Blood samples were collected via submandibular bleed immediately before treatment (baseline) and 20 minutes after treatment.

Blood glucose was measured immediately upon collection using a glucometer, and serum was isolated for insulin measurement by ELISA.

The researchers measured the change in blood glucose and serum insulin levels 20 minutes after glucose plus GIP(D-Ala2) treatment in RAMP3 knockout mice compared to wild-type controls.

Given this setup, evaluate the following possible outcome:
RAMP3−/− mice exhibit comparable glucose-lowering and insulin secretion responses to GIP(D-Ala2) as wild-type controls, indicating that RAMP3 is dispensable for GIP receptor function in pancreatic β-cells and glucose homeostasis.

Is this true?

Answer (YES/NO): YES